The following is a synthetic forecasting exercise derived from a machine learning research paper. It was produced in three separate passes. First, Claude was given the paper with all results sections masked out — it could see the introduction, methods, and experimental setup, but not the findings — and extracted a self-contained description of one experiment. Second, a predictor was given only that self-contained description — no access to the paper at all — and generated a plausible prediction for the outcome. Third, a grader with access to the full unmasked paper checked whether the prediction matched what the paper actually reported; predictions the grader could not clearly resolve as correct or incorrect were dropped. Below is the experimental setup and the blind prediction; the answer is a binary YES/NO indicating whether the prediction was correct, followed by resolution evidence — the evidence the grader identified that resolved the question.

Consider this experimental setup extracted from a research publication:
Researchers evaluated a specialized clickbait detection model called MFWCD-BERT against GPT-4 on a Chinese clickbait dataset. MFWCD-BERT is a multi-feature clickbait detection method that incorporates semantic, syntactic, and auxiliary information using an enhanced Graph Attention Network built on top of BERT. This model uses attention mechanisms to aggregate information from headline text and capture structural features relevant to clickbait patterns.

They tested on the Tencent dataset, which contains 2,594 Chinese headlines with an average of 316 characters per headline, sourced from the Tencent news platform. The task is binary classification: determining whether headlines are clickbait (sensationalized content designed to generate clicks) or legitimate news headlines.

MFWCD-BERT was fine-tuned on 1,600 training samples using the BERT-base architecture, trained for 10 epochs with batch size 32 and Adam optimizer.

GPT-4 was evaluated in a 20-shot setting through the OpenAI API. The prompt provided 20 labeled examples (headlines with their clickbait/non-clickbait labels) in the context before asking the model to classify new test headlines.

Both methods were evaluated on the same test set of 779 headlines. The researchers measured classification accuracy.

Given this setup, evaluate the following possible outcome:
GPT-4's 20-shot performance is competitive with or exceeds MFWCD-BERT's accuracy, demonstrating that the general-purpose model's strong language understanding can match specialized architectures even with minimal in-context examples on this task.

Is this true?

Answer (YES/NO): NO